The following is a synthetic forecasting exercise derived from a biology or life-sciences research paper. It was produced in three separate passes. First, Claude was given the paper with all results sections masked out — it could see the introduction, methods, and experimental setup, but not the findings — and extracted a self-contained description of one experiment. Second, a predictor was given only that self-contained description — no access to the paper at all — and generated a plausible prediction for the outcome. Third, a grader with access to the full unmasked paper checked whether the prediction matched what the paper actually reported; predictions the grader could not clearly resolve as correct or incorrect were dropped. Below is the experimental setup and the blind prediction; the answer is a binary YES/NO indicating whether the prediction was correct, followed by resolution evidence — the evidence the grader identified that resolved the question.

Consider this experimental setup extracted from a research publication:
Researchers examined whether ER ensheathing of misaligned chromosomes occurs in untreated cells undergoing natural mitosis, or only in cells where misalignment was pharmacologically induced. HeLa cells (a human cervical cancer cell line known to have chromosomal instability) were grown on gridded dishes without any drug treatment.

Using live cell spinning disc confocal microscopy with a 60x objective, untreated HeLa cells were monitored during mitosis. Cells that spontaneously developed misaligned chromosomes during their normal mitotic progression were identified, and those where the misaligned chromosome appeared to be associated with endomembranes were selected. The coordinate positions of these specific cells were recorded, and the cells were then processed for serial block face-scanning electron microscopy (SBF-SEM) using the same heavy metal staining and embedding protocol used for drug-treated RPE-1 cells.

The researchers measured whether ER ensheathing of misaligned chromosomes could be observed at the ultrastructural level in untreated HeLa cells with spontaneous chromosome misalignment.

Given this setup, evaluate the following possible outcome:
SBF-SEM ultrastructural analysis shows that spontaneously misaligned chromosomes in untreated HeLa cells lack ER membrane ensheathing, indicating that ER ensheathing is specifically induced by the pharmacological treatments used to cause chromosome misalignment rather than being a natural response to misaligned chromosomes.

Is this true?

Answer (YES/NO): NO